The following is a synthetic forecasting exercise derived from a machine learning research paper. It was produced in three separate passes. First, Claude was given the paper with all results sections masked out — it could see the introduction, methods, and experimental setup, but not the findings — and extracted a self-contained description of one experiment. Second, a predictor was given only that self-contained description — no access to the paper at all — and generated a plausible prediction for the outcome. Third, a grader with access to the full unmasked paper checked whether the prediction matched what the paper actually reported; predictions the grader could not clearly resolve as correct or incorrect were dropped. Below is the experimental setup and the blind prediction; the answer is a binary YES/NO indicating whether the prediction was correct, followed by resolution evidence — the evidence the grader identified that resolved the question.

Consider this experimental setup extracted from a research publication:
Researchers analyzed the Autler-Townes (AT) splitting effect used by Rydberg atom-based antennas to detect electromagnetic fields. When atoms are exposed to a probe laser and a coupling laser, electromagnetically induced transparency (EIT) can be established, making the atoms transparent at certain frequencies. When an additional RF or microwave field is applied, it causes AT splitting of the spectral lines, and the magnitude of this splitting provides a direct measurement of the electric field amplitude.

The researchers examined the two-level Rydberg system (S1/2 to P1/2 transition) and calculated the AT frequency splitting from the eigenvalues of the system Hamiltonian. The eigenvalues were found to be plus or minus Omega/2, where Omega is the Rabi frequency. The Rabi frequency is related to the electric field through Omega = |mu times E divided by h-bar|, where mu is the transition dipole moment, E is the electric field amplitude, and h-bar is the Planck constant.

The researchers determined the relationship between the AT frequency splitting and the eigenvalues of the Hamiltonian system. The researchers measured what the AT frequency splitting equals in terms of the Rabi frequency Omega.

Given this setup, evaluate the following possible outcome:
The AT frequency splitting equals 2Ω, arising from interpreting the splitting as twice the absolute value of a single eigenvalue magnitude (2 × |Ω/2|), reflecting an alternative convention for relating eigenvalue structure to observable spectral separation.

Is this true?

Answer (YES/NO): NO